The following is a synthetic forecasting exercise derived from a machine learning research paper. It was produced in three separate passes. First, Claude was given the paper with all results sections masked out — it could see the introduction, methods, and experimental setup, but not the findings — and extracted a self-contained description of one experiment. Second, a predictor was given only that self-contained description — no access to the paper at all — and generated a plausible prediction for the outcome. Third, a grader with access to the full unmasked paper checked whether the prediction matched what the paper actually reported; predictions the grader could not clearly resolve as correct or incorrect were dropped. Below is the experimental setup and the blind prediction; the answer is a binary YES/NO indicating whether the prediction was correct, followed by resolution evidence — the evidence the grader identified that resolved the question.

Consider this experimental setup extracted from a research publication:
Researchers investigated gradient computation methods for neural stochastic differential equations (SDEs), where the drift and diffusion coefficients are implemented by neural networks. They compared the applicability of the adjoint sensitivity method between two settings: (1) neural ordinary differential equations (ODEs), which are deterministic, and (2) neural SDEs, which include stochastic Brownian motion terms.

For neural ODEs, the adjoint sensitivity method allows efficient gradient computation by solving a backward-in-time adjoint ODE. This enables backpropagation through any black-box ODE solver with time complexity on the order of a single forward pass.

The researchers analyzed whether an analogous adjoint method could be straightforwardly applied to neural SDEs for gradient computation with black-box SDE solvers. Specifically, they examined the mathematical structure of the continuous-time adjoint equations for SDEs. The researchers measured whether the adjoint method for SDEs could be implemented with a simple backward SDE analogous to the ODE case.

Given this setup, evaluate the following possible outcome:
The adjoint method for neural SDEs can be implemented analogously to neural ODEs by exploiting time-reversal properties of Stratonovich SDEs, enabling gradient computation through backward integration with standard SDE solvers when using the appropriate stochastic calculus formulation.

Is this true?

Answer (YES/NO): NO